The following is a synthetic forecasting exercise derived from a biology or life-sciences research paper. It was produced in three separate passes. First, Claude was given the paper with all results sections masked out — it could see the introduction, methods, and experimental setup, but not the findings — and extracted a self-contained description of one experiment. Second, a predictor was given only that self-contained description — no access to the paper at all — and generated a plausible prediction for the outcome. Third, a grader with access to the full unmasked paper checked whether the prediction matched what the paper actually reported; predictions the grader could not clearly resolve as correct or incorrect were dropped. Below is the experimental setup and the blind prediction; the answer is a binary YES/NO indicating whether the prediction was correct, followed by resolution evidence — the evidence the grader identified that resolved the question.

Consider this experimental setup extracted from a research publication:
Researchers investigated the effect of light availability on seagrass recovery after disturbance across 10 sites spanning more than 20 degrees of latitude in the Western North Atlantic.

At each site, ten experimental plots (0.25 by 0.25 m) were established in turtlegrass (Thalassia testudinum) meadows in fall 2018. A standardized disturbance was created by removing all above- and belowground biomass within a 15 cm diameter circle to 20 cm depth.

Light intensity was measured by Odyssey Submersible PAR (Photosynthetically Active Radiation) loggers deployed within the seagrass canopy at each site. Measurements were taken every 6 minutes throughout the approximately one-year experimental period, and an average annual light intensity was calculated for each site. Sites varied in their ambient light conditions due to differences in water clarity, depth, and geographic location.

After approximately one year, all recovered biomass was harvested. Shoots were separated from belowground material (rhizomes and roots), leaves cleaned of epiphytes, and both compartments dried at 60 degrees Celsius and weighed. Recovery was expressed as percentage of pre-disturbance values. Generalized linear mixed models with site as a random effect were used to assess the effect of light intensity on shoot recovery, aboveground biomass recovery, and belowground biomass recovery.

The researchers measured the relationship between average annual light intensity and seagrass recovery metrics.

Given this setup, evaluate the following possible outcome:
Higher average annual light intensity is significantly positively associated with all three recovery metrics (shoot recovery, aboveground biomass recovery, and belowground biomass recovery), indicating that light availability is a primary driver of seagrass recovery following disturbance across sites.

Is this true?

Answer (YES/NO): NO